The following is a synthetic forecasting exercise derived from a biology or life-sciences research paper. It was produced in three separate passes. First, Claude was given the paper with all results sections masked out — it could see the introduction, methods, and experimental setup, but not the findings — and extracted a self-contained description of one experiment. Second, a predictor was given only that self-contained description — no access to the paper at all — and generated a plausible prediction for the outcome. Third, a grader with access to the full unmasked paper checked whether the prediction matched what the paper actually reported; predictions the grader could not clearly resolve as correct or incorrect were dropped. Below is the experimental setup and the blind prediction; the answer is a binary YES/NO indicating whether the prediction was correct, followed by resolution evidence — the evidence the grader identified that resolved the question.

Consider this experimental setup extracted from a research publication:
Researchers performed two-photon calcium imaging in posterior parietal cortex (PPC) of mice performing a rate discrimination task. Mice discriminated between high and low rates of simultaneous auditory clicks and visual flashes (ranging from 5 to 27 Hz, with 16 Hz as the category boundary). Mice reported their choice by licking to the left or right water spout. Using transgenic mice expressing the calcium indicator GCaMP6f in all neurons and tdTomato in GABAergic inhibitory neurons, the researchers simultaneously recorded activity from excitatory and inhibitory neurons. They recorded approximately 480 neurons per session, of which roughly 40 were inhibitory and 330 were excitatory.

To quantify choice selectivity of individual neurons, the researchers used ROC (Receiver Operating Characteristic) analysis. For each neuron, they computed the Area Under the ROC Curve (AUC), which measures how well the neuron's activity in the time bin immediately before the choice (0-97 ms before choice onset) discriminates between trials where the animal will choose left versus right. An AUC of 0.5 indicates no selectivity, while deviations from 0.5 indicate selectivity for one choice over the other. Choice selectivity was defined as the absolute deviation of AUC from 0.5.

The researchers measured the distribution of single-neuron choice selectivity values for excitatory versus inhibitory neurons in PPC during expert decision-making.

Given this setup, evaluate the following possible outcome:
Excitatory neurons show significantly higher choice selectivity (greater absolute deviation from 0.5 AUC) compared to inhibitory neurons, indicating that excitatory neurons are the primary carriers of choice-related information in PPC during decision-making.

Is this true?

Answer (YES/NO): NO